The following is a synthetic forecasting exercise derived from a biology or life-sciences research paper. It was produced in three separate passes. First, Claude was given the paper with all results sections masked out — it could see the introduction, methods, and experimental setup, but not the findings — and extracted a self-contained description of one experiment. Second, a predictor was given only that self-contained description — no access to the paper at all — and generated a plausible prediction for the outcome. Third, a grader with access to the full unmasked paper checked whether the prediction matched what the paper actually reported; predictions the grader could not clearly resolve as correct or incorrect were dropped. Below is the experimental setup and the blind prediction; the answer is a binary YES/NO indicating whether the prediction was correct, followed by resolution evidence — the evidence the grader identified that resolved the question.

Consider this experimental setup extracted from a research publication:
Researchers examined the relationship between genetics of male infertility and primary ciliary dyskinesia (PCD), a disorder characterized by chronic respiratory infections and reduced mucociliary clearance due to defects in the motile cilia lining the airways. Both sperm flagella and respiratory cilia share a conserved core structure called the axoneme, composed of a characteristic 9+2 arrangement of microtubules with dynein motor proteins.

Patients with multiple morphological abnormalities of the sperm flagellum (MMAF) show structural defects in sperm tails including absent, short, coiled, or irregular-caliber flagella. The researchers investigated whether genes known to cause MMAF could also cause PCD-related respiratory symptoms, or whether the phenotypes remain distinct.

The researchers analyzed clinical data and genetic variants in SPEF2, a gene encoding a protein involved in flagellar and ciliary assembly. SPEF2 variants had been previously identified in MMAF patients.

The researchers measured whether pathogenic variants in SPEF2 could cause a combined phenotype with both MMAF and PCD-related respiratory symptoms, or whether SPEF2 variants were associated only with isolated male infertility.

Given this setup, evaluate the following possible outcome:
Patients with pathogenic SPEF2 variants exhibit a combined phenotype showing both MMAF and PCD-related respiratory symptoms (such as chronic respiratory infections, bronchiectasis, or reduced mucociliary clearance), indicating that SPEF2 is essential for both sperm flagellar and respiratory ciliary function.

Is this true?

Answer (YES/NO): YES